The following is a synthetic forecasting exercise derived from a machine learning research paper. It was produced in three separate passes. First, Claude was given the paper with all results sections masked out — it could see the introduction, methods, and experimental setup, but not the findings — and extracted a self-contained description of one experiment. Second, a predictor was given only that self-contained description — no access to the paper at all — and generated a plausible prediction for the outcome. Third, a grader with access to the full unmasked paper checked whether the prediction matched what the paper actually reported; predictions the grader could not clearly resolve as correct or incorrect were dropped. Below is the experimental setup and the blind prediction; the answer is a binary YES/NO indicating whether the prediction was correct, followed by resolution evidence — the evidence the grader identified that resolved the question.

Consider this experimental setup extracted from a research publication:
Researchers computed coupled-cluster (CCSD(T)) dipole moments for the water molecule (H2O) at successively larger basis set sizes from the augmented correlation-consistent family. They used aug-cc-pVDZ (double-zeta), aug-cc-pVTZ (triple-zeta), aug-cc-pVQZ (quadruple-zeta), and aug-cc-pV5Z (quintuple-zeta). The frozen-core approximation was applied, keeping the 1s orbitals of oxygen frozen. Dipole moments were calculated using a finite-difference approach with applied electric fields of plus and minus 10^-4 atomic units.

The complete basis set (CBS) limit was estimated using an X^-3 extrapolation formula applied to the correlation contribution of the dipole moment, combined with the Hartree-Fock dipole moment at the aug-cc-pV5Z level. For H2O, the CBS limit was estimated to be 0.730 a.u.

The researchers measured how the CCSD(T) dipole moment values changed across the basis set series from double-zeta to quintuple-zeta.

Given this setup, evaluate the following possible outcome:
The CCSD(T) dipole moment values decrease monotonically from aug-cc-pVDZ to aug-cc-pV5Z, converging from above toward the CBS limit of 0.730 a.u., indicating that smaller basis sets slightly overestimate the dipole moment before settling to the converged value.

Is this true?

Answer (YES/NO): NO